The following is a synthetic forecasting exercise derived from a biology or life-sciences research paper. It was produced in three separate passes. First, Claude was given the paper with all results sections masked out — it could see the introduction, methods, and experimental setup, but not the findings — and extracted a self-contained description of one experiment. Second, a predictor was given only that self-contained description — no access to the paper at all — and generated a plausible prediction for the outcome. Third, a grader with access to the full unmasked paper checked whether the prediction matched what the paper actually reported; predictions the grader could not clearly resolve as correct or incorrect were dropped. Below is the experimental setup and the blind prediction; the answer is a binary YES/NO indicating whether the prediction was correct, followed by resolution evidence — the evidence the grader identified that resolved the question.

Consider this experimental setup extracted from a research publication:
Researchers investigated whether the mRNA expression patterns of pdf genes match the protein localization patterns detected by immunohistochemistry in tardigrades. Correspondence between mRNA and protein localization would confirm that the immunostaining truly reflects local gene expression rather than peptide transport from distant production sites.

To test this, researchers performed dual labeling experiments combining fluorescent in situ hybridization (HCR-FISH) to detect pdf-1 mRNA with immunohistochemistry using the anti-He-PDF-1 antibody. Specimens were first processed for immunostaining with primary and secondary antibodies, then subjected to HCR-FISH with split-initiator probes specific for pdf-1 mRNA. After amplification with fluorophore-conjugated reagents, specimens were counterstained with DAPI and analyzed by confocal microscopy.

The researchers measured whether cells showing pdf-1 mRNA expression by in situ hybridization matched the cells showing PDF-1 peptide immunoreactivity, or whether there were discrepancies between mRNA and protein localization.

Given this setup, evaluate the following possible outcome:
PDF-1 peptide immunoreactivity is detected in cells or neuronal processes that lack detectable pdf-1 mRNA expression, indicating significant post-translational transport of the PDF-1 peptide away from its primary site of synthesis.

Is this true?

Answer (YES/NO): YES